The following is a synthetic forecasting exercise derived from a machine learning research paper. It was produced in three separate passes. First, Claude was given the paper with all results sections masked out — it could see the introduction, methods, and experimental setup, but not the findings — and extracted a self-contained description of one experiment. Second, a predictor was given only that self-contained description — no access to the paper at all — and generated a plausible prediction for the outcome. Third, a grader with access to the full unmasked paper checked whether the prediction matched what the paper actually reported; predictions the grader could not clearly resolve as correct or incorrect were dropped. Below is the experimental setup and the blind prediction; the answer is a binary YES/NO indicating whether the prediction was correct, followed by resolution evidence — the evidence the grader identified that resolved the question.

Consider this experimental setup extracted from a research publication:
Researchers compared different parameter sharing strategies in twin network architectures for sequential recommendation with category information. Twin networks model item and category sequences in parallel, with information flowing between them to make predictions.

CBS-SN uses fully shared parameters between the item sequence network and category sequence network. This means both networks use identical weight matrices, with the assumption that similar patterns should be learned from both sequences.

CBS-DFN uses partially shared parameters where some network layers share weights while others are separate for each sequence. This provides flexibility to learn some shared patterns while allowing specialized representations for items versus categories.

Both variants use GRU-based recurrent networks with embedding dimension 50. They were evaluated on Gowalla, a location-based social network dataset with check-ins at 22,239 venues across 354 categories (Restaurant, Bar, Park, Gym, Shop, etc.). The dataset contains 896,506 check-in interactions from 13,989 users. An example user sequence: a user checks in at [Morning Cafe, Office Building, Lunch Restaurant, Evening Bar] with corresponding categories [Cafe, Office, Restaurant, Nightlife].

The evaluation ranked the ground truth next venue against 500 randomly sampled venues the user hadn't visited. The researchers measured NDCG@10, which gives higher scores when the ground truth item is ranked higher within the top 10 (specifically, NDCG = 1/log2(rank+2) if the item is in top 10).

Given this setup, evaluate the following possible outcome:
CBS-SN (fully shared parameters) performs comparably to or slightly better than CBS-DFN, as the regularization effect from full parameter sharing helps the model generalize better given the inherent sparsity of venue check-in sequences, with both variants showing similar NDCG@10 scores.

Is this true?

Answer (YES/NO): NO